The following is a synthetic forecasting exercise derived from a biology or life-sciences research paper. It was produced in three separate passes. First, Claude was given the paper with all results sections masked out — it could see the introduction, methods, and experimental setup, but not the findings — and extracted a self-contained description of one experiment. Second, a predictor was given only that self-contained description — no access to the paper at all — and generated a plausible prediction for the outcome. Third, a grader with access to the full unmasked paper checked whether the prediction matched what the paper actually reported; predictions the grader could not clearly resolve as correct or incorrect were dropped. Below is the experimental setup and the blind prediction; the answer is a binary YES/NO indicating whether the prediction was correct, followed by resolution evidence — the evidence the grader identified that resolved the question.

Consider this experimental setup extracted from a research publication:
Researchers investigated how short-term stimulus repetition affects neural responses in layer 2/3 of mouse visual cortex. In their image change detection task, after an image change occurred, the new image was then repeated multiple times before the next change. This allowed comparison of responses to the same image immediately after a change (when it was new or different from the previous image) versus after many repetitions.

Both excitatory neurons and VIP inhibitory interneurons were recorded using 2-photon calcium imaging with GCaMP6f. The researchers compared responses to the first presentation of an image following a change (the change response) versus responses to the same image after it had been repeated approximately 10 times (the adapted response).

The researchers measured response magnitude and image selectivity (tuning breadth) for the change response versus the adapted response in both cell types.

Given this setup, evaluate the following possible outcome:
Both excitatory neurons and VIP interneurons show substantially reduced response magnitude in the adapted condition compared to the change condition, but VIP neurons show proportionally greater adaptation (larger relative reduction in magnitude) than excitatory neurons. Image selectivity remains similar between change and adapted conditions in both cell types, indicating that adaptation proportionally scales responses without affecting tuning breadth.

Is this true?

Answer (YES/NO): NO